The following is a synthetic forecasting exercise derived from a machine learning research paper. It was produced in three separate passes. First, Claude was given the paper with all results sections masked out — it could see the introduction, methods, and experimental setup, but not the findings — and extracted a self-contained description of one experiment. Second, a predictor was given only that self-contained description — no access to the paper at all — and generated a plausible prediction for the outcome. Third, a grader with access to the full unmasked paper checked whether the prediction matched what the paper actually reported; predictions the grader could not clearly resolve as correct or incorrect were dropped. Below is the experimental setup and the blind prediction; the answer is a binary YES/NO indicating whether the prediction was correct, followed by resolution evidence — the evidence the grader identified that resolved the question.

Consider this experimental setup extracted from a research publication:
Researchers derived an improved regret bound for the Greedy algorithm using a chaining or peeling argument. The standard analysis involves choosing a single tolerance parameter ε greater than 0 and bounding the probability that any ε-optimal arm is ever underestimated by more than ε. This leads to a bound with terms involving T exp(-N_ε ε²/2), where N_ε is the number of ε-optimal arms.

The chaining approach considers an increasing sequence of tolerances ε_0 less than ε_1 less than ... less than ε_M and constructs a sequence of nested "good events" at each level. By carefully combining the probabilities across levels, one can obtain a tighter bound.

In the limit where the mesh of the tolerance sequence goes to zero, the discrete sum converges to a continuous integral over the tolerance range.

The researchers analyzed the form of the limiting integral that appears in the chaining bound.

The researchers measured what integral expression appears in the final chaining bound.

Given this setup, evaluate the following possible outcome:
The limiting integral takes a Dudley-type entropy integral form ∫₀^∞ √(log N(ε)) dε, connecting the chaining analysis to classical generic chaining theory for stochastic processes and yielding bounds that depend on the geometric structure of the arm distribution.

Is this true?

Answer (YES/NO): NO